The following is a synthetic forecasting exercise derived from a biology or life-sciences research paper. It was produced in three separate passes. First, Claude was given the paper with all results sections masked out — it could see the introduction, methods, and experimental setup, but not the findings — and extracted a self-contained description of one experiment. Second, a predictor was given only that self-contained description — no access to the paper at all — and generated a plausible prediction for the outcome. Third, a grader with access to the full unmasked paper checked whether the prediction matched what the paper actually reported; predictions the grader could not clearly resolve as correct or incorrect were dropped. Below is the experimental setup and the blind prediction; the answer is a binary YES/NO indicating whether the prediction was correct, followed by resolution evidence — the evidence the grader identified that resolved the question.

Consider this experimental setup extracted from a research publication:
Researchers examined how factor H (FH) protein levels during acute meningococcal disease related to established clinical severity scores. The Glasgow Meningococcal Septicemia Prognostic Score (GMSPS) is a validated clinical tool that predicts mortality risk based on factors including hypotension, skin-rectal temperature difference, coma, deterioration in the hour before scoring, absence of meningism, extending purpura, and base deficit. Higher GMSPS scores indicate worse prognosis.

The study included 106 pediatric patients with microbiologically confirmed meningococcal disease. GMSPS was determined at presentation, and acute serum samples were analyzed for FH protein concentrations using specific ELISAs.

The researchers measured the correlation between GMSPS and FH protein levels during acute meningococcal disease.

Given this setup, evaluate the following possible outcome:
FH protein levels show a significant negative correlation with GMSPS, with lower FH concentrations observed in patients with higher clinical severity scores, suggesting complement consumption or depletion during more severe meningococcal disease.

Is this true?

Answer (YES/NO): YES